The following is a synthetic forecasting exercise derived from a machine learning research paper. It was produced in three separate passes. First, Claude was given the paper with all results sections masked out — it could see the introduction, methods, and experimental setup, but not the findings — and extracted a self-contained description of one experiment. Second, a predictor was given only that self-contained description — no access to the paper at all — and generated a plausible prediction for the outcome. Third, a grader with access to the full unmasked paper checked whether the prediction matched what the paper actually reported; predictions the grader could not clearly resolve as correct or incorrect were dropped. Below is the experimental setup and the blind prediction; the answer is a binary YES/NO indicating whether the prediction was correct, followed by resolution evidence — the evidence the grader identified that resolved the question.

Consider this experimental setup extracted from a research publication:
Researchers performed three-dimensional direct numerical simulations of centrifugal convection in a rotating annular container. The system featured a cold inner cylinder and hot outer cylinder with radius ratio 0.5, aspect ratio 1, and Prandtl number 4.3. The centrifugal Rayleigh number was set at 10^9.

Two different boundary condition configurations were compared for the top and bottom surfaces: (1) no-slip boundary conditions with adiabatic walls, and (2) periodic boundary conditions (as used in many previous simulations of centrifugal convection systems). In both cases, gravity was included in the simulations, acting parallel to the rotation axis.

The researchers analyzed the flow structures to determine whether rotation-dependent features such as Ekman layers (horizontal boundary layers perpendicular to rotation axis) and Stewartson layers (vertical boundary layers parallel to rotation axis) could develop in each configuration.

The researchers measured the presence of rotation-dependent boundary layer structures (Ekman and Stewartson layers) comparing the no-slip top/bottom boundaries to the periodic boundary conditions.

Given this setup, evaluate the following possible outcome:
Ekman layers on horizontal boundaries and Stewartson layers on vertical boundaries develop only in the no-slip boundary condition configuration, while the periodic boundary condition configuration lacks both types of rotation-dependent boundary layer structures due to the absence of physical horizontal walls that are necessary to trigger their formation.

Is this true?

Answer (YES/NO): YES